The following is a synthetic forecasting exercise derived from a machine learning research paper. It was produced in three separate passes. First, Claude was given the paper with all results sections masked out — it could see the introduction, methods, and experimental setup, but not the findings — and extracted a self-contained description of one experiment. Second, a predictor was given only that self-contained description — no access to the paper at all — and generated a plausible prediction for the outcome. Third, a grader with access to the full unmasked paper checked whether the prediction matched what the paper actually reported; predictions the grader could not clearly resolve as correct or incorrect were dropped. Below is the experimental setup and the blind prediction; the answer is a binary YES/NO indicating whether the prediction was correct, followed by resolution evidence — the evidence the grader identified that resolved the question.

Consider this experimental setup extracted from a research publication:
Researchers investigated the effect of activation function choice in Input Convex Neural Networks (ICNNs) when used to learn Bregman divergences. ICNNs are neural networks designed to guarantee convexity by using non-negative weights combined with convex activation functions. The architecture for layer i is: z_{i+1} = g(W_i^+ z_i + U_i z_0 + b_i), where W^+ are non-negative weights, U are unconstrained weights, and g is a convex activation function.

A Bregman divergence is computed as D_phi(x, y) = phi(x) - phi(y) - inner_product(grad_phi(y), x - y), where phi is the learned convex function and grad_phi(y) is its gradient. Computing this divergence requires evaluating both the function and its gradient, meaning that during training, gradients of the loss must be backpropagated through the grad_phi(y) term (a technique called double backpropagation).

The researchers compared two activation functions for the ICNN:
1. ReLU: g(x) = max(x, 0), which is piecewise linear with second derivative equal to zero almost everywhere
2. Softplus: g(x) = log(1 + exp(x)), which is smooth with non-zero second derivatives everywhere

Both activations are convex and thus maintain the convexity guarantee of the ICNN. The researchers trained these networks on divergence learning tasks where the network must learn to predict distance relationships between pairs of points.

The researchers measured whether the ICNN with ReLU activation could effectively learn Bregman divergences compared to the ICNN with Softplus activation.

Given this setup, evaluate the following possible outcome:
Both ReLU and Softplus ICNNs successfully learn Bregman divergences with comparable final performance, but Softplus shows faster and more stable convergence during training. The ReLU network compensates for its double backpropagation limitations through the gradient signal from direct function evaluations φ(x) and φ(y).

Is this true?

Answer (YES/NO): NO